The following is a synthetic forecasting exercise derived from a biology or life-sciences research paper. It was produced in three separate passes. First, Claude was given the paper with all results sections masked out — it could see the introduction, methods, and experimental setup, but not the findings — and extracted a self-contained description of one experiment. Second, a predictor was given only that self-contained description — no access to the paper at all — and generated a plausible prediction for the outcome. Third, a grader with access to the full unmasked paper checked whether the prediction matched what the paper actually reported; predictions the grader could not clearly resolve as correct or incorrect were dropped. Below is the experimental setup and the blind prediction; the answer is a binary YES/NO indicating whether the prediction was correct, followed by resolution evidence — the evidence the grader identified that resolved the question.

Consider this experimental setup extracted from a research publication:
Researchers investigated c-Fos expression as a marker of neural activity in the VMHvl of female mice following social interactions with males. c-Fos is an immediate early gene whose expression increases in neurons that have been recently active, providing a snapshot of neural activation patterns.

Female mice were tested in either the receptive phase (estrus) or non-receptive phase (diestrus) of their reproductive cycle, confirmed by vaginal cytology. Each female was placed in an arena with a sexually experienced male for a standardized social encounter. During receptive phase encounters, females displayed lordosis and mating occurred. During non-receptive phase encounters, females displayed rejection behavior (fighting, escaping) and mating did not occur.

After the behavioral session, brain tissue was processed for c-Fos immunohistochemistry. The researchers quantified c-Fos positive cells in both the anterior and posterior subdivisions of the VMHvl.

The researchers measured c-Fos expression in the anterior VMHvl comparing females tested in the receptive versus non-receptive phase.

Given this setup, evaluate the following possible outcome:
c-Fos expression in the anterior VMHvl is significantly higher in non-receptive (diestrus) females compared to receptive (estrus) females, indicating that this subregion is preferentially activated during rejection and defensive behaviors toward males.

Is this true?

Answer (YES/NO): YES